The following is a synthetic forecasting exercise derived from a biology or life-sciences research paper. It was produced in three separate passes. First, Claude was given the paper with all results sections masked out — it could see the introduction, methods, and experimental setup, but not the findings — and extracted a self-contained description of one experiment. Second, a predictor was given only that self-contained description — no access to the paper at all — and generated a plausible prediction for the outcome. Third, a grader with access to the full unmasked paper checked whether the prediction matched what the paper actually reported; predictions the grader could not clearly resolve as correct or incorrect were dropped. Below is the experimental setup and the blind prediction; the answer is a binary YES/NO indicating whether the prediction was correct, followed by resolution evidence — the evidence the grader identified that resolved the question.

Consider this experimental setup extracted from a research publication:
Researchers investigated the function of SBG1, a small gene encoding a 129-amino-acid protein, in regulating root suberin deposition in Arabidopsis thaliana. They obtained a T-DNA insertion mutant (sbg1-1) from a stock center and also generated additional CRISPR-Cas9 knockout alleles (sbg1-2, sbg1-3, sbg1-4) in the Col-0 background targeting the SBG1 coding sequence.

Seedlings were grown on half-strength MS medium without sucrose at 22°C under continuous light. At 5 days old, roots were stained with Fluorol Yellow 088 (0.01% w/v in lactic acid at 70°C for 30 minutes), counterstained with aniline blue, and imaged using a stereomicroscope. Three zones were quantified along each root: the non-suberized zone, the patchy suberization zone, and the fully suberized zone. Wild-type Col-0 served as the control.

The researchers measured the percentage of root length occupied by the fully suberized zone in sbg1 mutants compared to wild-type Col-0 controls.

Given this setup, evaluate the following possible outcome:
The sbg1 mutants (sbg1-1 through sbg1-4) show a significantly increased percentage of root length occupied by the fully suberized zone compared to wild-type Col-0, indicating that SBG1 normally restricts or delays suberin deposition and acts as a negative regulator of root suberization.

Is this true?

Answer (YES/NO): NO